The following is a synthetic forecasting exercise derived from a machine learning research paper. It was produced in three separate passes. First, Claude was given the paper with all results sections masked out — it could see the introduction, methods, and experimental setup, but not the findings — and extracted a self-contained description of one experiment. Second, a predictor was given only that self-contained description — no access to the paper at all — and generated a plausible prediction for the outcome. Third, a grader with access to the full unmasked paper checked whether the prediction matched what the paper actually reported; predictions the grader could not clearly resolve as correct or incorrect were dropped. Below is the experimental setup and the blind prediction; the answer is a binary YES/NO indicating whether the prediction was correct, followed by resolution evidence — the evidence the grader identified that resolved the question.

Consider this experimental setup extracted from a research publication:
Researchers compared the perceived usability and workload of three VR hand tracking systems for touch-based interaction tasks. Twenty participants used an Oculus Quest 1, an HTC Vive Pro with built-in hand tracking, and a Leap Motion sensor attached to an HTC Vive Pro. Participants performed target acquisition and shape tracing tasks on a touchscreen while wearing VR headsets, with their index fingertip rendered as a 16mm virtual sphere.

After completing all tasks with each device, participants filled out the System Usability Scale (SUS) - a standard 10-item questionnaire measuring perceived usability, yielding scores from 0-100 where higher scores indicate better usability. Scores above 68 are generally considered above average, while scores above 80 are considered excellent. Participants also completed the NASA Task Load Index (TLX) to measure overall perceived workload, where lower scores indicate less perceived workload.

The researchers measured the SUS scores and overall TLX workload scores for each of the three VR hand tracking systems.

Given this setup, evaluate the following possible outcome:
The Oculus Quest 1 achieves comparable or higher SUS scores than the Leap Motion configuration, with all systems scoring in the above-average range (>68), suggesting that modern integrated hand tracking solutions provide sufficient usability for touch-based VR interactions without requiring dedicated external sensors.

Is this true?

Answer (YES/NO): NO